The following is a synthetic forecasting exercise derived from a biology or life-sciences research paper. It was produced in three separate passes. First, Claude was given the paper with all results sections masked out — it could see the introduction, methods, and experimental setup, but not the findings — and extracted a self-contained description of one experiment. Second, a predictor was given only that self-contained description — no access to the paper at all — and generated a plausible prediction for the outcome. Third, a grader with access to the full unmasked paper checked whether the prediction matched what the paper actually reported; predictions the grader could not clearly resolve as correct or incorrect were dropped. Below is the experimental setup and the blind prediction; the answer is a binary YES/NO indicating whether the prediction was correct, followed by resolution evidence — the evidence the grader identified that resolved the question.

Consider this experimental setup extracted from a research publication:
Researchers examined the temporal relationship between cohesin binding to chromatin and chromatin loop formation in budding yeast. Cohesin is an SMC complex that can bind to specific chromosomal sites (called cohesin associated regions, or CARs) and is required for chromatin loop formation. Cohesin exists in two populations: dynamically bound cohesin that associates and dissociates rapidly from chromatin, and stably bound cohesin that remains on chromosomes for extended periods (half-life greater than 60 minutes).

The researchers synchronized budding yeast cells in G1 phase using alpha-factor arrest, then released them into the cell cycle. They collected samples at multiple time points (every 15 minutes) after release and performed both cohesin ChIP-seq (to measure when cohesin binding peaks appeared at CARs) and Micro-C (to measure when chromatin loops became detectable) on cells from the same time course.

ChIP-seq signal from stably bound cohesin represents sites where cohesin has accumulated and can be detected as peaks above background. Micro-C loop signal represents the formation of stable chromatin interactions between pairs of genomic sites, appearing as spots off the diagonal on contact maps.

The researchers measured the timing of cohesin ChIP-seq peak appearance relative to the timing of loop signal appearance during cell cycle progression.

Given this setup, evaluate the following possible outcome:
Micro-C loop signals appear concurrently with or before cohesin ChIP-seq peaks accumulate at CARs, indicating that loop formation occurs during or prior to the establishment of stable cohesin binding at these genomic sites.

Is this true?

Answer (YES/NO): NO